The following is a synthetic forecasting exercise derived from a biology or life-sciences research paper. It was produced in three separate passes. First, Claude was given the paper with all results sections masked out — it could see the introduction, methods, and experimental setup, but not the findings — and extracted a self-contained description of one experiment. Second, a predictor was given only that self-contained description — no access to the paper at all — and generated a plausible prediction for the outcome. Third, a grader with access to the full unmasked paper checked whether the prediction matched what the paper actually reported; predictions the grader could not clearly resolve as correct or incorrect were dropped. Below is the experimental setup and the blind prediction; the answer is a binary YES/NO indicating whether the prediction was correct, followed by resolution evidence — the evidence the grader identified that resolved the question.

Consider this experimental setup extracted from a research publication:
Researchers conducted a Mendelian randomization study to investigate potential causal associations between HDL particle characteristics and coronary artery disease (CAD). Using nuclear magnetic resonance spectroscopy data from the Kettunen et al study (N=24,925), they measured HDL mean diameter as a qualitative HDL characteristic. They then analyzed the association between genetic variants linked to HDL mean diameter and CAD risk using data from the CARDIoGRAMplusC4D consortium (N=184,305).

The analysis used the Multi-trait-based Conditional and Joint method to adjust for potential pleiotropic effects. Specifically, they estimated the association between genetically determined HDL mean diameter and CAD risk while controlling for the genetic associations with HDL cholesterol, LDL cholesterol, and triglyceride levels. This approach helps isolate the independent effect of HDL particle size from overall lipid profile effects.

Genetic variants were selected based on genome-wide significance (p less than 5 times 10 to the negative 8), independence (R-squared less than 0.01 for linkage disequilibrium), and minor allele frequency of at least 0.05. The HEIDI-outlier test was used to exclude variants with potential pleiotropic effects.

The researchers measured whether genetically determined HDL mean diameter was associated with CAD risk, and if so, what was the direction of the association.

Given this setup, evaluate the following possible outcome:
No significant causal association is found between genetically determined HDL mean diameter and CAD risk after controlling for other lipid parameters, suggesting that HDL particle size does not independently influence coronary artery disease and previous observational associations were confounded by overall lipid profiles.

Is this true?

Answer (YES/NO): NO